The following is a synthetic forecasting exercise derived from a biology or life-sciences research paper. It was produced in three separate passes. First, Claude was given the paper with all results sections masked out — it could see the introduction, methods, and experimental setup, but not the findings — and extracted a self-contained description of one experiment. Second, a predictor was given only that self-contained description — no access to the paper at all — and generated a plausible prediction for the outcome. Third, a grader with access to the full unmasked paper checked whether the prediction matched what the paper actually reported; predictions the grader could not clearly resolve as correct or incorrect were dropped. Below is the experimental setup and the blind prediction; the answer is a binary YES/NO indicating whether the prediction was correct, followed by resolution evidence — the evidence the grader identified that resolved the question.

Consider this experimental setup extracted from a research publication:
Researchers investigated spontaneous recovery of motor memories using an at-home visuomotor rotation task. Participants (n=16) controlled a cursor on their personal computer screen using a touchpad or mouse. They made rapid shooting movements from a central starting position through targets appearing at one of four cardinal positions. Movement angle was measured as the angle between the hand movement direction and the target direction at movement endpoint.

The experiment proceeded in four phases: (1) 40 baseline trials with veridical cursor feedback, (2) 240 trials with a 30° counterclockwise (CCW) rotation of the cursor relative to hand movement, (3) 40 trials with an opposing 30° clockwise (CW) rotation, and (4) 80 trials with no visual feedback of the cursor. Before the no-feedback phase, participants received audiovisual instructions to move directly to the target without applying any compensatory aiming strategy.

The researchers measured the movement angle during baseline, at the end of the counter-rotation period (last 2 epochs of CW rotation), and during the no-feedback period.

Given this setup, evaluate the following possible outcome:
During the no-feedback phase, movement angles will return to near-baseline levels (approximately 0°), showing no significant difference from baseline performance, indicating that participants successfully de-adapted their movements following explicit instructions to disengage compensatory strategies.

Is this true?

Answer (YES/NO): NO